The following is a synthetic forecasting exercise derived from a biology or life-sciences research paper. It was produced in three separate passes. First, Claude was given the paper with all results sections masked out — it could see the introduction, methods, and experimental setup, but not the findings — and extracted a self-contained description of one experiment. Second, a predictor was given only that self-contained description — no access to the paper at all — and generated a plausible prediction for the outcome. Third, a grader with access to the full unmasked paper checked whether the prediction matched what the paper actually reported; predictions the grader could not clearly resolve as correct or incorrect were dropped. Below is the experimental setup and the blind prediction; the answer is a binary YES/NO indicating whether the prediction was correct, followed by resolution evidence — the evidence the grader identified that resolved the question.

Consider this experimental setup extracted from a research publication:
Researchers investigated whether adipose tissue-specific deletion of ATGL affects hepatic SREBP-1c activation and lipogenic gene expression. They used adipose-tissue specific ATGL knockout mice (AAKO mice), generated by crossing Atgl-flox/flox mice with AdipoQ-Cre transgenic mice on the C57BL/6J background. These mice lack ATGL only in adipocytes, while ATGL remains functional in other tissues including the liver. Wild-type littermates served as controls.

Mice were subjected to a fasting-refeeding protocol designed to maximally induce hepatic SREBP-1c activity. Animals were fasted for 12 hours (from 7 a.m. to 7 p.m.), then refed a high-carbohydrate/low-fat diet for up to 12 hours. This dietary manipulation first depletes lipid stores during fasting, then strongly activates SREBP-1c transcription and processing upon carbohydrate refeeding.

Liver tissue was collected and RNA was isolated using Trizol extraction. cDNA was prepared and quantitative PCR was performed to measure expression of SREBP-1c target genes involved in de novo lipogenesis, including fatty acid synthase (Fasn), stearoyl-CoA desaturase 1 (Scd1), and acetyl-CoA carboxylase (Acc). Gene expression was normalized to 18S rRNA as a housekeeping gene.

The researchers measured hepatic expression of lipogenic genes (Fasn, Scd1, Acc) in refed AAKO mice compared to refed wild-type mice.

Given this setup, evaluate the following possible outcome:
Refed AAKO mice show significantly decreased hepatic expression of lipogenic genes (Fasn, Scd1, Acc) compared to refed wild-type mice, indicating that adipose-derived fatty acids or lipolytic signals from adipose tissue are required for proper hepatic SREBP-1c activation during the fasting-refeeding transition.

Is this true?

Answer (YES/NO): NO